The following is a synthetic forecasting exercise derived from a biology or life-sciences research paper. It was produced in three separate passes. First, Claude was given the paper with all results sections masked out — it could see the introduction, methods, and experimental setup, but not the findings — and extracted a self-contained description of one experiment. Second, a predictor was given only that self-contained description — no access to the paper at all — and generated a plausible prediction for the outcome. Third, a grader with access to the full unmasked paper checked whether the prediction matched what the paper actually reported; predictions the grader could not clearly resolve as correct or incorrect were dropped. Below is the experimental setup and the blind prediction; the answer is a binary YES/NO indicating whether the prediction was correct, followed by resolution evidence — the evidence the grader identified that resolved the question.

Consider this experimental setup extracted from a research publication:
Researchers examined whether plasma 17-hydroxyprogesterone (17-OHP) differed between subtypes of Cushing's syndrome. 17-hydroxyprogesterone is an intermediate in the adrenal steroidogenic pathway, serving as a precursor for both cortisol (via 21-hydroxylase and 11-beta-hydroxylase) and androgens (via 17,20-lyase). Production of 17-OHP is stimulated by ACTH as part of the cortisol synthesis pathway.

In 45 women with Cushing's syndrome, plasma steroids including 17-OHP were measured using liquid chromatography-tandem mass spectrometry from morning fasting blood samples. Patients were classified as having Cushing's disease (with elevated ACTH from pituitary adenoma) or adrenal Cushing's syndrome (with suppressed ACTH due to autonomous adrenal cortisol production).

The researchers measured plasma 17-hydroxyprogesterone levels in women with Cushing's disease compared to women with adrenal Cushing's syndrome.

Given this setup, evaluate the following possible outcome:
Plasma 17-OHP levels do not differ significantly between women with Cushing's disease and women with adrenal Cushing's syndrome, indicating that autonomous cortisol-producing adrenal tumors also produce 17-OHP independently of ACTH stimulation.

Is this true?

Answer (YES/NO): YES